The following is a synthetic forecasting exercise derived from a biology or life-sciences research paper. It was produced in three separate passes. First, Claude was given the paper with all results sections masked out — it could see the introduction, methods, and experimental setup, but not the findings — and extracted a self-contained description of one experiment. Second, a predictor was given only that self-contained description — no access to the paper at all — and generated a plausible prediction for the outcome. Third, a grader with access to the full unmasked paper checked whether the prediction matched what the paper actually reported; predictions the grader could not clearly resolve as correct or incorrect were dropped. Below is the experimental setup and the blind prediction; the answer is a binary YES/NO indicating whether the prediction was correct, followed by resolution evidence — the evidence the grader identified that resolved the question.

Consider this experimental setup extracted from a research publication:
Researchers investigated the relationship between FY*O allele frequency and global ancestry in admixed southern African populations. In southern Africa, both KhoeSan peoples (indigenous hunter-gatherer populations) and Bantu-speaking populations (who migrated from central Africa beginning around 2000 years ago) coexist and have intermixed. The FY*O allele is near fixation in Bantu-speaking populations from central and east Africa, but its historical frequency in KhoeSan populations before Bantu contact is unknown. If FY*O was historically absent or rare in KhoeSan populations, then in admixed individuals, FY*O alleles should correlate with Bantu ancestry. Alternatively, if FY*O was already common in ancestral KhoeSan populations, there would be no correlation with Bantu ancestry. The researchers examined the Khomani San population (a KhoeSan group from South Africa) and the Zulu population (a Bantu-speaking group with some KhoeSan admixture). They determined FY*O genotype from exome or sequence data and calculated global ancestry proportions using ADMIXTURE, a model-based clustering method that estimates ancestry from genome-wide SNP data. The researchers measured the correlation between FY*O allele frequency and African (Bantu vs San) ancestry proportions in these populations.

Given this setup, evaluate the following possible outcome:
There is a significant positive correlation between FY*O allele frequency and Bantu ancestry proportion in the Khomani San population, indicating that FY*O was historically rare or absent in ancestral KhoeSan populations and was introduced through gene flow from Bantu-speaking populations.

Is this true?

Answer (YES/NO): YES